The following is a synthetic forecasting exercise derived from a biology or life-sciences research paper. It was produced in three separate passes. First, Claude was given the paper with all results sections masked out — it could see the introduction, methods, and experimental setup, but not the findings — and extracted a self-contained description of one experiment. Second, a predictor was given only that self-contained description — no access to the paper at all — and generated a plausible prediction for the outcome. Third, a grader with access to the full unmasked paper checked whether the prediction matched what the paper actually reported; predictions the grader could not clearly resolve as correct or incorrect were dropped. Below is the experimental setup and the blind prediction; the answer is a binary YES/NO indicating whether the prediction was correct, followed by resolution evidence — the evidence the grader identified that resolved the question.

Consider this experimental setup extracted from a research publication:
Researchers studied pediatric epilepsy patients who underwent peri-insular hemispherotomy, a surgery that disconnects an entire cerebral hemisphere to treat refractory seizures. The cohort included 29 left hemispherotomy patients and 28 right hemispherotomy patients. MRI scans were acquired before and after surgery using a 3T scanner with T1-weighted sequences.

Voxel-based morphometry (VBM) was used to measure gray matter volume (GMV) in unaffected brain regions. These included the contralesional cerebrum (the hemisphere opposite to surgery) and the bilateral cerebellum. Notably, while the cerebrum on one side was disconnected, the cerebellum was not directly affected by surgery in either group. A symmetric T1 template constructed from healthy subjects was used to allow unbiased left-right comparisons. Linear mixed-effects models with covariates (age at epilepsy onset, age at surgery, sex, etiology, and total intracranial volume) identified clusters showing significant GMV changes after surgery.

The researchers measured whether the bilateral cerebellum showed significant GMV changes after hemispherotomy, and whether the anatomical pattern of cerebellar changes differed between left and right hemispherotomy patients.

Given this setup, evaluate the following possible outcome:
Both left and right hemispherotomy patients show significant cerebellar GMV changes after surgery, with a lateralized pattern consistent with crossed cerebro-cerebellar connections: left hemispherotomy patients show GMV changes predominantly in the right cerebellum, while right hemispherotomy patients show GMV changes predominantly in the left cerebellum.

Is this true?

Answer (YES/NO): NO